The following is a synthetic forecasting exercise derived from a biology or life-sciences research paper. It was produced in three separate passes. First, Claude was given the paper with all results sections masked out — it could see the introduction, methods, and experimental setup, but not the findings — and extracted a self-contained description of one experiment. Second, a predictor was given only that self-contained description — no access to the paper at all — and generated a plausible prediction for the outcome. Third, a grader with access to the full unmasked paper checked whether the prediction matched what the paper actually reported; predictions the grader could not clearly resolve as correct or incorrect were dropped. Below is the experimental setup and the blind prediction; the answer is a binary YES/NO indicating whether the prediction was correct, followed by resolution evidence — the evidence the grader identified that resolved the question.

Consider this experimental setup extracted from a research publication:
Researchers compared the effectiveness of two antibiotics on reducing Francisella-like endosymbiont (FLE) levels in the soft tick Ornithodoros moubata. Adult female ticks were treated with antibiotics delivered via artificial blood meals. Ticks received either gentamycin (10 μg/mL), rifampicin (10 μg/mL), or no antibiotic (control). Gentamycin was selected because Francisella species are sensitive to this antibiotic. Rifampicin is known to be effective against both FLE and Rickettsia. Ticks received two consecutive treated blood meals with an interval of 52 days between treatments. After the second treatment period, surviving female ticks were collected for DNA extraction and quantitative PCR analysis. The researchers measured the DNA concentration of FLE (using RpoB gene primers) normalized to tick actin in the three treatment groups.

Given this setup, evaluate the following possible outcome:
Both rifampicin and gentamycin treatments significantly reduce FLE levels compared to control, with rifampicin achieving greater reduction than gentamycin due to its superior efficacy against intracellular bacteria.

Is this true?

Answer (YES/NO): YES